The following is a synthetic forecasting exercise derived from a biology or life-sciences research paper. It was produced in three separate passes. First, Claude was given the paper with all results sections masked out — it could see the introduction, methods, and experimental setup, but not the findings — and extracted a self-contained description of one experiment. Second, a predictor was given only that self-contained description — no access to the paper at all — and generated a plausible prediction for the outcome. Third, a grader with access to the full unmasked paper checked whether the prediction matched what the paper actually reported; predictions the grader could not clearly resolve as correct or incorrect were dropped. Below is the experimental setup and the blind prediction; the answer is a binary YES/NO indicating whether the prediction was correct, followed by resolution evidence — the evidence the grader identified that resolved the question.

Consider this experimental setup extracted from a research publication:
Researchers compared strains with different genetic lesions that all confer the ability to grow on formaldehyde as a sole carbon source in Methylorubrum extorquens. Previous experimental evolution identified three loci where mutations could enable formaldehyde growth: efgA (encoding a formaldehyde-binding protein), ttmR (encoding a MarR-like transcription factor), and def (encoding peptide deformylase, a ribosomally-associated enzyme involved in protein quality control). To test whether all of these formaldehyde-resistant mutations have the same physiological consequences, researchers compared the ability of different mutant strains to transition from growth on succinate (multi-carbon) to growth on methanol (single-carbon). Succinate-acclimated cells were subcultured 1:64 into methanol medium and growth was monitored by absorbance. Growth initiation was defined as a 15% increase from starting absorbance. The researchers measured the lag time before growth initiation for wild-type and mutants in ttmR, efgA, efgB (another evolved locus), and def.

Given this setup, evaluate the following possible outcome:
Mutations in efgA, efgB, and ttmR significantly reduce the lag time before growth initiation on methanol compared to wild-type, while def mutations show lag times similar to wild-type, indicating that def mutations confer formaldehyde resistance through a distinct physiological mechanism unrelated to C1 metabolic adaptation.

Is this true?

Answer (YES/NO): NO